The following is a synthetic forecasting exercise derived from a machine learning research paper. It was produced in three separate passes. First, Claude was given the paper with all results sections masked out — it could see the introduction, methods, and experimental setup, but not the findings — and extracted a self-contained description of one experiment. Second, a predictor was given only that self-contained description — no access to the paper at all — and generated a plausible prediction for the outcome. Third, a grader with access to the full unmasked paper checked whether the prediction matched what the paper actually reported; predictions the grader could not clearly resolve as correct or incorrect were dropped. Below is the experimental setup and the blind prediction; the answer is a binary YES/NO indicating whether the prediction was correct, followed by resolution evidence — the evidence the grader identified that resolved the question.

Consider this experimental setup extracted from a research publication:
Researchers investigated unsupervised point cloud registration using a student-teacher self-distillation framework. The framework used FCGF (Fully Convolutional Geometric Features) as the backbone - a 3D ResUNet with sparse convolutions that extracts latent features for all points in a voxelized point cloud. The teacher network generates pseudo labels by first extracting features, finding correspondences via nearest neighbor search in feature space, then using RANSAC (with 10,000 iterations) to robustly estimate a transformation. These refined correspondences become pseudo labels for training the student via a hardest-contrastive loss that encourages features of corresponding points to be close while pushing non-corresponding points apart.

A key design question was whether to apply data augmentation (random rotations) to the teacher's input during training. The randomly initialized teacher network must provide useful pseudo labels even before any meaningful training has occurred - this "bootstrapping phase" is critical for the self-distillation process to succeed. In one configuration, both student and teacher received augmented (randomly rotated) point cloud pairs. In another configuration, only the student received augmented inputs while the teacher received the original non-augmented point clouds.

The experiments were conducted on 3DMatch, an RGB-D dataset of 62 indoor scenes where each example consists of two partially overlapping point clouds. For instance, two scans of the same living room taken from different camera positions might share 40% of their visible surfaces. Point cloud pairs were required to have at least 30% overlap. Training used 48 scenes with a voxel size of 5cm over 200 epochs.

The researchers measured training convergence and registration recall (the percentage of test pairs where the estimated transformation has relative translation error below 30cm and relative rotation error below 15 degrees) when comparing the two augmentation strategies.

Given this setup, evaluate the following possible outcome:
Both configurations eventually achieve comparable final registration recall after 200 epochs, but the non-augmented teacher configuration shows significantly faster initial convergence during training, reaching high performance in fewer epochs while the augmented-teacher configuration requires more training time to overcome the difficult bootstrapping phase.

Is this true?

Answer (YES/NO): NO